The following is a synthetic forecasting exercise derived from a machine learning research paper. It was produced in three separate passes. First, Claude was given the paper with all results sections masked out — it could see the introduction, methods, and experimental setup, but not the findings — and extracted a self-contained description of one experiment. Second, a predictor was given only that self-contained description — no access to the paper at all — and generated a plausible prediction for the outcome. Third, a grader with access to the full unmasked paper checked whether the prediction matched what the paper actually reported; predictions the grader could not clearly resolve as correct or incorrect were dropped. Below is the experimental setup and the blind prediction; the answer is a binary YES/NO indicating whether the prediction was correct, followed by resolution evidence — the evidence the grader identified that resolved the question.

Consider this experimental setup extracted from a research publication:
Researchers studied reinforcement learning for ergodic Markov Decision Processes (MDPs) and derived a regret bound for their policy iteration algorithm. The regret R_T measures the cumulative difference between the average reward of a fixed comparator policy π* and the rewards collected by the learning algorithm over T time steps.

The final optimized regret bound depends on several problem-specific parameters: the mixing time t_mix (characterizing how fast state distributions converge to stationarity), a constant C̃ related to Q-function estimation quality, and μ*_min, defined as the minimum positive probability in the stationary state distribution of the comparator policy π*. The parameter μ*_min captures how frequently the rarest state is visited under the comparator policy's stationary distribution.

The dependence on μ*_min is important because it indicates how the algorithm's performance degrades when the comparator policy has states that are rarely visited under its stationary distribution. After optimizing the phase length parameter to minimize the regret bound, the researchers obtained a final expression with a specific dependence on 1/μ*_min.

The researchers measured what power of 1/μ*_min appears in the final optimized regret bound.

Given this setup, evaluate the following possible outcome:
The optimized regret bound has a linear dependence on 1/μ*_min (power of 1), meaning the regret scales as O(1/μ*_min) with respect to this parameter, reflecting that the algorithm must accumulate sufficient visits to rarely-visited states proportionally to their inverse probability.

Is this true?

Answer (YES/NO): NO